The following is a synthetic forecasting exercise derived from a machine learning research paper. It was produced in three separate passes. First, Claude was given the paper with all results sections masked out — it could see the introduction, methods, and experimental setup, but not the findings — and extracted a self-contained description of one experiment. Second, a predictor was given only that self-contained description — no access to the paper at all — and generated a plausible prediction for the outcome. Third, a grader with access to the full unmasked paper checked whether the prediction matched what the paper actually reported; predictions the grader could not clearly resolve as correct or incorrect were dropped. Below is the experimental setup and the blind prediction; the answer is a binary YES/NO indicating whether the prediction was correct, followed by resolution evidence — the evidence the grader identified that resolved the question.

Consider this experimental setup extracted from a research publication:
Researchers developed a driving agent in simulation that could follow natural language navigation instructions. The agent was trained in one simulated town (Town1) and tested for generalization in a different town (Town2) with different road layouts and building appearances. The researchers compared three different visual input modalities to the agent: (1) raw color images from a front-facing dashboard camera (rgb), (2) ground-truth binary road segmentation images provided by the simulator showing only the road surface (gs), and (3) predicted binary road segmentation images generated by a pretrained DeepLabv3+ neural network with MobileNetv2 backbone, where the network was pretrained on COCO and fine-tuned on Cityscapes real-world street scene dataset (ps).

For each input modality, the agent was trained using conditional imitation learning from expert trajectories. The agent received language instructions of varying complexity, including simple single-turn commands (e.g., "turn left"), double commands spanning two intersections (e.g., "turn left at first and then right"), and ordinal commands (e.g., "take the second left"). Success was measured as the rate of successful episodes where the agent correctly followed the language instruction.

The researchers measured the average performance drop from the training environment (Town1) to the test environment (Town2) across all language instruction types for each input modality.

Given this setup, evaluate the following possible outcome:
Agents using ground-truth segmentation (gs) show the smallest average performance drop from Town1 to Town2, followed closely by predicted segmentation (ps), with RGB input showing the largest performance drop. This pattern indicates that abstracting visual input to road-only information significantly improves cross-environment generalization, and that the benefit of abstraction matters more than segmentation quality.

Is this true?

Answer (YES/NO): YES